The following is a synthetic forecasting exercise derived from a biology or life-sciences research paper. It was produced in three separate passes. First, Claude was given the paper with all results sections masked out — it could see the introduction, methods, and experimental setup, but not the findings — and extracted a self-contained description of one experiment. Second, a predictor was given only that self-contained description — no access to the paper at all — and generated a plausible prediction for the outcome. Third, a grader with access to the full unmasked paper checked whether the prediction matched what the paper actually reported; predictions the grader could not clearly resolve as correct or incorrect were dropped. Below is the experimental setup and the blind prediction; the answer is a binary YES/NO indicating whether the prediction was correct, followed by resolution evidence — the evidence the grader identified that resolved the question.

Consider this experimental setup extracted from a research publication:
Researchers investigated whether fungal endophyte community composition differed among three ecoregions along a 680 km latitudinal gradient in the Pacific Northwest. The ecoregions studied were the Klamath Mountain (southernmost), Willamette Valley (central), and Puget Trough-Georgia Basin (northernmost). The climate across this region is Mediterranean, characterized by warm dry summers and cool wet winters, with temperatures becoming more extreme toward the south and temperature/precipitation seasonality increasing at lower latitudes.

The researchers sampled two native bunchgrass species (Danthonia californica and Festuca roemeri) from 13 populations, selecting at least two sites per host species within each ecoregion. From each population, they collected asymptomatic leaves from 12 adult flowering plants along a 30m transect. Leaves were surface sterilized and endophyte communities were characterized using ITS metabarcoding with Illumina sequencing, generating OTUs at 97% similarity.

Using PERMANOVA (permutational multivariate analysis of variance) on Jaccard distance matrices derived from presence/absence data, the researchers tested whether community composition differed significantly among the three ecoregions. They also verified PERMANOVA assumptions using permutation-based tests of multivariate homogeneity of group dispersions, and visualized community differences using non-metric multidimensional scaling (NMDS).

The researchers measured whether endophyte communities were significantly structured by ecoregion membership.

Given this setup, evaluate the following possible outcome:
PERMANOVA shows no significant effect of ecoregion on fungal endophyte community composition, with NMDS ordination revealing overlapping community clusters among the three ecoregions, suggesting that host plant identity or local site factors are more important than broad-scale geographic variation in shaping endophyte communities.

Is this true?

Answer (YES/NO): NO